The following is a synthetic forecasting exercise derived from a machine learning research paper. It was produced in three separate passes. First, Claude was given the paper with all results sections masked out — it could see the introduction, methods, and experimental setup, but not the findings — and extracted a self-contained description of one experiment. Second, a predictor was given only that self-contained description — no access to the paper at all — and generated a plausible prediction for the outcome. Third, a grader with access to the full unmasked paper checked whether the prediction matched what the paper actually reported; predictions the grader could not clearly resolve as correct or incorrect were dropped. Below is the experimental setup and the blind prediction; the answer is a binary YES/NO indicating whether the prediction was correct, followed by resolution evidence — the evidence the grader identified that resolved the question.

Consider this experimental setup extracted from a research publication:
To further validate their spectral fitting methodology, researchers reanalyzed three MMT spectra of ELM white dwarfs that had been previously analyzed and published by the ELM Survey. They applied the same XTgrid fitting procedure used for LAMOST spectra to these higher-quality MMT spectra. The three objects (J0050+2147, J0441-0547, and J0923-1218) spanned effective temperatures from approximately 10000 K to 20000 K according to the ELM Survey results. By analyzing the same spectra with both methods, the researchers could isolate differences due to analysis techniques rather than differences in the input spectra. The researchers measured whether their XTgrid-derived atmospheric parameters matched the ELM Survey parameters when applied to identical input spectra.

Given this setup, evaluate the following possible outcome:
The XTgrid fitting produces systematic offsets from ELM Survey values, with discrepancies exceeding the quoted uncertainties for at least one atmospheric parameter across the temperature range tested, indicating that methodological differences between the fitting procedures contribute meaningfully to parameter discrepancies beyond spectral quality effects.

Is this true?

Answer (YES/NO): YES